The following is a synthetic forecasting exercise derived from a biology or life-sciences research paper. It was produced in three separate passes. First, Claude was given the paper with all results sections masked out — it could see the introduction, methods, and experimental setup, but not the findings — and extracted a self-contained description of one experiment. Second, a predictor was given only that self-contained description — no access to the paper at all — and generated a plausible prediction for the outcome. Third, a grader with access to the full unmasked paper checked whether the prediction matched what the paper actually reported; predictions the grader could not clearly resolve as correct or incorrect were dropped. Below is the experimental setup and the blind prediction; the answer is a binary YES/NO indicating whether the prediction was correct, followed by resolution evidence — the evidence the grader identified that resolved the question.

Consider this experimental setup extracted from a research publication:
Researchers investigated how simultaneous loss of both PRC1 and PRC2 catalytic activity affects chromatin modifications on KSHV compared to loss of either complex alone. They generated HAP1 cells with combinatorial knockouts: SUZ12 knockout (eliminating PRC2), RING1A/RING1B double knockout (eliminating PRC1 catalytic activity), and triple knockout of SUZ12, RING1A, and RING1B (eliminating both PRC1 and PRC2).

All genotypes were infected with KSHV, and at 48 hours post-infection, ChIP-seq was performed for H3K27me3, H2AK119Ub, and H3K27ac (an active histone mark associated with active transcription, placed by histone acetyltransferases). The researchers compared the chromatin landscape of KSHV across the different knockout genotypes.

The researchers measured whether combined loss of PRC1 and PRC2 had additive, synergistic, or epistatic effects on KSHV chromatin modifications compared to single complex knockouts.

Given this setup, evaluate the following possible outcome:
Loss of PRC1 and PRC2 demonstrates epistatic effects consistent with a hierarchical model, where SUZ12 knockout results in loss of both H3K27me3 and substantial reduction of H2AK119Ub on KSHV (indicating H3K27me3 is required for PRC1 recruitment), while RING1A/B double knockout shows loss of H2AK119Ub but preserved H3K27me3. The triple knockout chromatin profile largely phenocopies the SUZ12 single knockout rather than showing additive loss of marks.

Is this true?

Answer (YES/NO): NO